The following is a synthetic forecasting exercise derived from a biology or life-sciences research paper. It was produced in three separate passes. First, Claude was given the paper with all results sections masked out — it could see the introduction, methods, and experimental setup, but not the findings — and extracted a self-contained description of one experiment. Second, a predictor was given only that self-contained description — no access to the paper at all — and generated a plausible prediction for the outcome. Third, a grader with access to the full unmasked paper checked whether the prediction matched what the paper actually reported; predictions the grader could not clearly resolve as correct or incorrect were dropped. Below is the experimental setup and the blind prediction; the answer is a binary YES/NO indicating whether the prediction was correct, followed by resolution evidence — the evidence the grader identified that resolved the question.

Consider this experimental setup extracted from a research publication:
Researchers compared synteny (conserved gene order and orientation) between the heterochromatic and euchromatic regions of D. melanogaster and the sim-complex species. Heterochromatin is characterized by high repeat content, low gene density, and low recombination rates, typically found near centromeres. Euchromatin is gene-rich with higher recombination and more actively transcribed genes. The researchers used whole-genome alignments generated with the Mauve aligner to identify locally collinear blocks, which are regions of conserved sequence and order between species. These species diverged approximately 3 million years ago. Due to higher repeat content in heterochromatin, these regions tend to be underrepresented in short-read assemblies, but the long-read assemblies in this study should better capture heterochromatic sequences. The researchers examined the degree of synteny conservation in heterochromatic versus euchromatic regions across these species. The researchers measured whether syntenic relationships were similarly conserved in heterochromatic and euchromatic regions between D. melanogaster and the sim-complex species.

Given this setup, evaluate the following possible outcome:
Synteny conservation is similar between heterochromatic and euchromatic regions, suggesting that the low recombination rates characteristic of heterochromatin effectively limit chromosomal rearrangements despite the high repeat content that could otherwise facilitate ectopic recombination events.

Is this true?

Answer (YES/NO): NO